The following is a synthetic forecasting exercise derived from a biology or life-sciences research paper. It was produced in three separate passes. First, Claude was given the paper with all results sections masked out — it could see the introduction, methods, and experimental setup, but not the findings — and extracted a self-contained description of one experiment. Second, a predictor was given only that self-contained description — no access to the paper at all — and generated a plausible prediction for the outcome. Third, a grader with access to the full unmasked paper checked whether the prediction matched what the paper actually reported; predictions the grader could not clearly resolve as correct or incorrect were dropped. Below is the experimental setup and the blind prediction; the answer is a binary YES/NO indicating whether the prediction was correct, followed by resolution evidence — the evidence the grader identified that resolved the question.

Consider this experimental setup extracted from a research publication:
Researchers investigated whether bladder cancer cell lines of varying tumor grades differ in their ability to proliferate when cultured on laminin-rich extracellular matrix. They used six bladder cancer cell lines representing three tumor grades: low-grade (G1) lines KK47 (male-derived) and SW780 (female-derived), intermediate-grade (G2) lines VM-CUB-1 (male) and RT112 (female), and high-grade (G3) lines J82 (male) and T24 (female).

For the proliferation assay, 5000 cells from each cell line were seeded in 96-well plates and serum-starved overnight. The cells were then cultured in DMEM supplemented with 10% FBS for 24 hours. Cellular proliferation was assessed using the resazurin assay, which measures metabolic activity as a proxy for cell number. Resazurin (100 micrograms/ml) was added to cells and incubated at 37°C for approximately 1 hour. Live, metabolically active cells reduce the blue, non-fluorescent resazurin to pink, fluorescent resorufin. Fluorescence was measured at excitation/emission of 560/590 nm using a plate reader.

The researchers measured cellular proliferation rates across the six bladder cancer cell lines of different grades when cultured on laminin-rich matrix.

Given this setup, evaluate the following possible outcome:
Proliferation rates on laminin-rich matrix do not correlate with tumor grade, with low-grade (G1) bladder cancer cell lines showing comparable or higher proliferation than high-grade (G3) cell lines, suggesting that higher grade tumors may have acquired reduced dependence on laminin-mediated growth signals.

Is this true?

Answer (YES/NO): NO